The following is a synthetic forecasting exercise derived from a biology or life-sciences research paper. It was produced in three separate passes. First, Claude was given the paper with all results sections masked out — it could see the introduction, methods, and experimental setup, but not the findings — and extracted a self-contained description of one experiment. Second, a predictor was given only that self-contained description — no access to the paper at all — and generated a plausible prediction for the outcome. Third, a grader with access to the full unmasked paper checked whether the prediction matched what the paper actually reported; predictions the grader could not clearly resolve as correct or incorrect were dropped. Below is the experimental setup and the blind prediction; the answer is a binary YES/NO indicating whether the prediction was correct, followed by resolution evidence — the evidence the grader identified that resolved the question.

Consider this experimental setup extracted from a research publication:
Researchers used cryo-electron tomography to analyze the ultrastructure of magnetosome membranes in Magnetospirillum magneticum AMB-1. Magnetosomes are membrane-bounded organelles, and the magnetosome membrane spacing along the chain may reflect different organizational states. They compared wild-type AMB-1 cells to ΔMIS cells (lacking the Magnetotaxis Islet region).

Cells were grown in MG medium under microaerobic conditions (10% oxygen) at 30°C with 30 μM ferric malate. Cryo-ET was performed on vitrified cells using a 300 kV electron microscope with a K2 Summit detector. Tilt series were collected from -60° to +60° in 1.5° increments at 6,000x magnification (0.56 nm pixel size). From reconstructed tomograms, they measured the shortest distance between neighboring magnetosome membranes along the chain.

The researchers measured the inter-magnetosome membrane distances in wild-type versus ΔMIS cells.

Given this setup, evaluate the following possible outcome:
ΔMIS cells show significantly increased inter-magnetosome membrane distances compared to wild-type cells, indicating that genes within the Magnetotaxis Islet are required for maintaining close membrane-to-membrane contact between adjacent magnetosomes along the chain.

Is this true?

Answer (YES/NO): NO